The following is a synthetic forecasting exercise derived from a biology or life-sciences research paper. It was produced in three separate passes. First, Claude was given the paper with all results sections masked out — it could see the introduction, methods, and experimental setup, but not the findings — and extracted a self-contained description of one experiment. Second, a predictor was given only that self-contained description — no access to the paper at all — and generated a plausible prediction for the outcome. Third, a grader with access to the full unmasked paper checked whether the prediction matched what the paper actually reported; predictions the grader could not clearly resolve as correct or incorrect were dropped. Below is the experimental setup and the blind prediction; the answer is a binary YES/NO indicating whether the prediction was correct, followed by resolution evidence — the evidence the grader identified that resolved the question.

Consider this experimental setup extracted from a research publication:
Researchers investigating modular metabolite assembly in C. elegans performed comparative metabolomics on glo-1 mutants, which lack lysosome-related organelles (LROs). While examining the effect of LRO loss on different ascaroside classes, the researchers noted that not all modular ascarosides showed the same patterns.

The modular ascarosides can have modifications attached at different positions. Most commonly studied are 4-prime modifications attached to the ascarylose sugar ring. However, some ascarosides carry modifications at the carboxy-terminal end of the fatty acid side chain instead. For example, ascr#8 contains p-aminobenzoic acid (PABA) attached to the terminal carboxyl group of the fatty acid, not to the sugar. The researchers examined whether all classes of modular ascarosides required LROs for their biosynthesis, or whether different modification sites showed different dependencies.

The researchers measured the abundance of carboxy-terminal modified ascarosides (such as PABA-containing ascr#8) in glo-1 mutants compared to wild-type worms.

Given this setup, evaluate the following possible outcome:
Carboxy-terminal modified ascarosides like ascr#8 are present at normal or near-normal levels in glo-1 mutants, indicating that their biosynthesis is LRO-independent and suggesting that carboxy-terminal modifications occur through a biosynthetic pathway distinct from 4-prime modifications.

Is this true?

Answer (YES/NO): NO